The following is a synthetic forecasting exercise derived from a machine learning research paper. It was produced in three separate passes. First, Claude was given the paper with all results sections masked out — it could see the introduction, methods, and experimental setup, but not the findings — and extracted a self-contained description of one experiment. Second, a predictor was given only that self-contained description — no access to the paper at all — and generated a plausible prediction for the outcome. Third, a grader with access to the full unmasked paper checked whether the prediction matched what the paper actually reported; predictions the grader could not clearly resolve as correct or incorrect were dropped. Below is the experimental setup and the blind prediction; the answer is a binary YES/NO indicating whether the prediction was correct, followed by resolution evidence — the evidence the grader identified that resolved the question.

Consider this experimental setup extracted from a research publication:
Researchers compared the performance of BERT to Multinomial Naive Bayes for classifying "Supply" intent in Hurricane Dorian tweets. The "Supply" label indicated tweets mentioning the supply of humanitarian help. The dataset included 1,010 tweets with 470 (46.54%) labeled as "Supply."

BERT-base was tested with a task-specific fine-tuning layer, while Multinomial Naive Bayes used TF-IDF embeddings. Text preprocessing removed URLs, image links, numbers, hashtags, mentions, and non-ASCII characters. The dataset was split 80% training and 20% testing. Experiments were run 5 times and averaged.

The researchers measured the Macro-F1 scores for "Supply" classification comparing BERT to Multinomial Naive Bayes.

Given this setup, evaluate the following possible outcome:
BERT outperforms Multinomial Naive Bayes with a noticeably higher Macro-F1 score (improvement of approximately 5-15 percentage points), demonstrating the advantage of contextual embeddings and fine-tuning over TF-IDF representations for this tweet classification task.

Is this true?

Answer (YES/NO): NO